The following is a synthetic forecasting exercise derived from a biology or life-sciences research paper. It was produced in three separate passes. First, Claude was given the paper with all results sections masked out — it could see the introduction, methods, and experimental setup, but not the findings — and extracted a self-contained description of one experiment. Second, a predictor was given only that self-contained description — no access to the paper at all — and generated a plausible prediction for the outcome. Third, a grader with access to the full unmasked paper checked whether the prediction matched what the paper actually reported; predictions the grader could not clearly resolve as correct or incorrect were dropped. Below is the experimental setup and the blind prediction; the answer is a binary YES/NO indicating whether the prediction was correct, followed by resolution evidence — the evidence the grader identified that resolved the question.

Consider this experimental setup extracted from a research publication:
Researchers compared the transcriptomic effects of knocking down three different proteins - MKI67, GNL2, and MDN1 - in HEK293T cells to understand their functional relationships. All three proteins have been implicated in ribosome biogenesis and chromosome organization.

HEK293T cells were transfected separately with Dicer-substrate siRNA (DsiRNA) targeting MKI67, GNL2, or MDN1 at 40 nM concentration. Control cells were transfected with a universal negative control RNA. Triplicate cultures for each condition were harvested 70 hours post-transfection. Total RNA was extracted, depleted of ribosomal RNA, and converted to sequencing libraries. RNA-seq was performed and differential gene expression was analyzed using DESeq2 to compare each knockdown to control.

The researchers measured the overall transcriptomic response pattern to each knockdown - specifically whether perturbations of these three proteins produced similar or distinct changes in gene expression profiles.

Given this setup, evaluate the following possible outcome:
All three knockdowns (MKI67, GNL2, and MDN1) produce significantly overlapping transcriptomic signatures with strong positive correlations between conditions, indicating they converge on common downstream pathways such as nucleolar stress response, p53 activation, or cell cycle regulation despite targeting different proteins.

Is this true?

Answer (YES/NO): NO